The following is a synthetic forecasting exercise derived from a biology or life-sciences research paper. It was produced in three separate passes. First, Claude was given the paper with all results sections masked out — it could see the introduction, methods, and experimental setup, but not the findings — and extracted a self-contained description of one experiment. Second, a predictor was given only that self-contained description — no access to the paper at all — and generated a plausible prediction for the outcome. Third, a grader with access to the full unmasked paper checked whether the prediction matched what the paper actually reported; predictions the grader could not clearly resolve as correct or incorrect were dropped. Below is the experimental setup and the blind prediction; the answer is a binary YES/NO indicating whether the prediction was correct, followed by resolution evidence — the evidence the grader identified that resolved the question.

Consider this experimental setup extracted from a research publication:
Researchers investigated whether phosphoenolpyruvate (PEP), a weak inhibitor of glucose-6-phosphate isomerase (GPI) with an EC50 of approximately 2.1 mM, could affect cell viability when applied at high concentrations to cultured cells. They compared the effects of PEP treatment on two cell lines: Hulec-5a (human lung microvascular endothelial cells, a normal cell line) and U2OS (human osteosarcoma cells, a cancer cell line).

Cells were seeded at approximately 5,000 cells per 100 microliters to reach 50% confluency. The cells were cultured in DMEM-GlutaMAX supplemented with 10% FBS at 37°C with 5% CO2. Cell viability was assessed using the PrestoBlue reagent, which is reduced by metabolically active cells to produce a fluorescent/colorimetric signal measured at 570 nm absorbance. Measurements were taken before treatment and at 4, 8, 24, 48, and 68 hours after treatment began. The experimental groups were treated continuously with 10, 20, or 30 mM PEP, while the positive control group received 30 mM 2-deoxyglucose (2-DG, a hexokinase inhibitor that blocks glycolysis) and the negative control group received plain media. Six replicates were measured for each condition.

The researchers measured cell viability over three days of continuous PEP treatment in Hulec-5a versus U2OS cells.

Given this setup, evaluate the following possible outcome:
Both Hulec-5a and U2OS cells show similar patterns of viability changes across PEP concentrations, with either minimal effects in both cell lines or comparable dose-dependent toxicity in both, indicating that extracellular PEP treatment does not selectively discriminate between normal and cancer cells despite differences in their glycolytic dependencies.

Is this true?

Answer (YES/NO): NO